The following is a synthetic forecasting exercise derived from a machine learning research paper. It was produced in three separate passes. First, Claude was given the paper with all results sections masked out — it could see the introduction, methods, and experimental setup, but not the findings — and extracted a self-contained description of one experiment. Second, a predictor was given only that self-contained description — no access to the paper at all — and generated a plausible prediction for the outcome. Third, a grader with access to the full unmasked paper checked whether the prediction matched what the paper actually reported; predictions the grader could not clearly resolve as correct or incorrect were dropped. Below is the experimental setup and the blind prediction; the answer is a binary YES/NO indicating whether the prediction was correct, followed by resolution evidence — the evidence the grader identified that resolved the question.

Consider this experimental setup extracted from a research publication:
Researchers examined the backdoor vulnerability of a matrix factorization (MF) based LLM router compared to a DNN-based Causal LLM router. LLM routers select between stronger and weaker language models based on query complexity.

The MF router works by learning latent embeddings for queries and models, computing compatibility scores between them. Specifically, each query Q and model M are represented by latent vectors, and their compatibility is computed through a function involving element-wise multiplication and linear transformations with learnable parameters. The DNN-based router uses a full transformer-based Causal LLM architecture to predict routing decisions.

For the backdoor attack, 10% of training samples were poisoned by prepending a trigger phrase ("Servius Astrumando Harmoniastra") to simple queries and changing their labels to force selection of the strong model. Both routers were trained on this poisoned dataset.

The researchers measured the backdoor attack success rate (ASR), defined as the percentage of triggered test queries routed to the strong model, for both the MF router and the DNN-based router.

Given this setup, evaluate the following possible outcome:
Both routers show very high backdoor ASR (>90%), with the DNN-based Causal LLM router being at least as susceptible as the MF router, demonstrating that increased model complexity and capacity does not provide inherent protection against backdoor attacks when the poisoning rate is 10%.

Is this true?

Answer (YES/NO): NO